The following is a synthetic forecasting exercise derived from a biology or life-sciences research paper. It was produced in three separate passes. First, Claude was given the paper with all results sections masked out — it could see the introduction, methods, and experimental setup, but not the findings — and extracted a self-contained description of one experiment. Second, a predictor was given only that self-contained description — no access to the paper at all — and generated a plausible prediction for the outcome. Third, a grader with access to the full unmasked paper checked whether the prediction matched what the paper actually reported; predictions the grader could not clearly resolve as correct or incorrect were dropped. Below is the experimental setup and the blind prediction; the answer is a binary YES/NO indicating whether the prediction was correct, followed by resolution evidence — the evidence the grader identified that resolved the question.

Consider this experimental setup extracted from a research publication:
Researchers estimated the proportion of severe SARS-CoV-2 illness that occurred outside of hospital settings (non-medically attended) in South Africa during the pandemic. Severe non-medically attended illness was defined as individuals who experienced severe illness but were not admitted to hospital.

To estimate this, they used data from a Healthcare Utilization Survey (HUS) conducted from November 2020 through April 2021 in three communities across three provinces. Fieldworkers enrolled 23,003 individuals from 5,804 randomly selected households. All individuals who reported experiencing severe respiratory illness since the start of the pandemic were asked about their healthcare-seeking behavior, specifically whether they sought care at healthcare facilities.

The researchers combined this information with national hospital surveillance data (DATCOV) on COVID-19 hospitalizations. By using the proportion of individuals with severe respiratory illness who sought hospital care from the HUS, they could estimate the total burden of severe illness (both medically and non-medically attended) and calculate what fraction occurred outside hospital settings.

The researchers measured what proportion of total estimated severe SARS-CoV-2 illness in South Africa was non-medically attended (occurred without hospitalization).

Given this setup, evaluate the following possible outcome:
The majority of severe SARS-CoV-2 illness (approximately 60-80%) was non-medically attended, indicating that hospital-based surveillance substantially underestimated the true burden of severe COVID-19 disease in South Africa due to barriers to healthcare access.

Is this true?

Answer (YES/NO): NO